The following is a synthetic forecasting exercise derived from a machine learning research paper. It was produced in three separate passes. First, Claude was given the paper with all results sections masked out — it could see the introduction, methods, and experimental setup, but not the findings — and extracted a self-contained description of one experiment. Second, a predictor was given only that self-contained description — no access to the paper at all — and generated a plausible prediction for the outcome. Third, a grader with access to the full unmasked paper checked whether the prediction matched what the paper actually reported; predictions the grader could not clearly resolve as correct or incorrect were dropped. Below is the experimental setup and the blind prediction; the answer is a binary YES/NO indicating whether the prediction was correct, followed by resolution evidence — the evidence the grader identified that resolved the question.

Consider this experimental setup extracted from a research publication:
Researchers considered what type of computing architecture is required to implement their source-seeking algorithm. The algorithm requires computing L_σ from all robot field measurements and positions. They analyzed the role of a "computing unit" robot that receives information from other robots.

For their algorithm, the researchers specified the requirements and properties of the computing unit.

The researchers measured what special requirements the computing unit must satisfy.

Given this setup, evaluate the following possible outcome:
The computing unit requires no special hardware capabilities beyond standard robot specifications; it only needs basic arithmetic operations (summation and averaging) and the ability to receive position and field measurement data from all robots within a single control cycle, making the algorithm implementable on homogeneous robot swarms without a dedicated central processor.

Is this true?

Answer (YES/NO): NO